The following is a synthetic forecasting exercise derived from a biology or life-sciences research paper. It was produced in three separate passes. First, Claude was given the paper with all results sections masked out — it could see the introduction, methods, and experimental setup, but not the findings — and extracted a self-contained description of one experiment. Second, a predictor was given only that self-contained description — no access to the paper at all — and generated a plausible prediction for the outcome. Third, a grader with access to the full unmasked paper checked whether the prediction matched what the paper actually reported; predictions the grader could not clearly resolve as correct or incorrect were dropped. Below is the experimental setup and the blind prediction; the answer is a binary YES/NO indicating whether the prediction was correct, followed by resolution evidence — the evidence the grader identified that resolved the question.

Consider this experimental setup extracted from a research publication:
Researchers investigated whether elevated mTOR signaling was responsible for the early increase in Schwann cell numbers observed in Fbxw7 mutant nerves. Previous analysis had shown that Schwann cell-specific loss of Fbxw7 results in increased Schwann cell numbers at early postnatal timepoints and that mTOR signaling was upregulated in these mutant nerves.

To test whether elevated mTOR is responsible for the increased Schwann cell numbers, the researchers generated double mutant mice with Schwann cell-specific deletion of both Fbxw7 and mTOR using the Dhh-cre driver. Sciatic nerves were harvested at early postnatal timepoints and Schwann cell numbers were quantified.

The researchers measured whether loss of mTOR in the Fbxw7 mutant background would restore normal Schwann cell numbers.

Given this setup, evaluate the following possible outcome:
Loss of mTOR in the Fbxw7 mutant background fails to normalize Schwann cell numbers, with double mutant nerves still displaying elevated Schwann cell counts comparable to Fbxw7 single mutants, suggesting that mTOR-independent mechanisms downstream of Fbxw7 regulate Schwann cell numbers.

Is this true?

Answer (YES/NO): NO